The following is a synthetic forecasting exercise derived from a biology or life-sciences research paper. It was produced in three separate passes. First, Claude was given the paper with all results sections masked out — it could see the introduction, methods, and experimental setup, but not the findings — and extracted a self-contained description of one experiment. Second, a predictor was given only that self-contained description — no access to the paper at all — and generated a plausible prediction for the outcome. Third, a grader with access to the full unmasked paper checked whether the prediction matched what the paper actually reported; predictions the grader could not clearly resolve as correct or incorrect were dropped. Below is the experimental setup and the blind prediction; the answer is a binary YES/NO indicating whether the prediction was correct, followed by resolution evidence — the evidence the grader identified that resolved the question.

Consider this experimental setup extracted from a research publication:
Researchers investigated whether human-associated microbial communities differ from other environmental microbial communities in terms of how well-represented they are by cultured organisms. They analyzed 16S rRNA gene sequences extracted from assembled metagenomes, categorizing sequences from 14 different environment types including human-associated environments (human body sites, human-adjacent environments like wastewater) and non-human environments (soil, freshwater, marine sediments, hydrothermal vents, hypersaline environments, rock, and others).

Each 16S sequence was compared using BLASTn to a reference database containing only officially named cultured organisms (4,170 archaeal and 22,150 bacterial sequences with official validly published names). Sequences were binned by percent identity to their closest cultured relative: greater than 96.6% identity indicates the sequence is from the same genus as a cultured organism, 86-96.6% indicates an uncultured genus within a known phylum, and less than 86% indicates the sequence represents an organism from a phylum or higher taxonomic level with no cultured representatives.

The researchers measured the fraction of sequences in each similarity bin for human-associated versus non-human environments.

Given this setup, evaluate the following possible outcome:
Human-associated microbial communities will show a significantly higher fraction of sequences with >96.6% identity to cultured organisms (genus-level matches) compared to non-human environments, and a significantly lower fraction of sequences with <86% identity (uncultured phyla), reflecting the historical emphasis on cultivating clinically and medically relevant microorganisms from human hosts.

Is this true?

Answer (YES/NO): YES